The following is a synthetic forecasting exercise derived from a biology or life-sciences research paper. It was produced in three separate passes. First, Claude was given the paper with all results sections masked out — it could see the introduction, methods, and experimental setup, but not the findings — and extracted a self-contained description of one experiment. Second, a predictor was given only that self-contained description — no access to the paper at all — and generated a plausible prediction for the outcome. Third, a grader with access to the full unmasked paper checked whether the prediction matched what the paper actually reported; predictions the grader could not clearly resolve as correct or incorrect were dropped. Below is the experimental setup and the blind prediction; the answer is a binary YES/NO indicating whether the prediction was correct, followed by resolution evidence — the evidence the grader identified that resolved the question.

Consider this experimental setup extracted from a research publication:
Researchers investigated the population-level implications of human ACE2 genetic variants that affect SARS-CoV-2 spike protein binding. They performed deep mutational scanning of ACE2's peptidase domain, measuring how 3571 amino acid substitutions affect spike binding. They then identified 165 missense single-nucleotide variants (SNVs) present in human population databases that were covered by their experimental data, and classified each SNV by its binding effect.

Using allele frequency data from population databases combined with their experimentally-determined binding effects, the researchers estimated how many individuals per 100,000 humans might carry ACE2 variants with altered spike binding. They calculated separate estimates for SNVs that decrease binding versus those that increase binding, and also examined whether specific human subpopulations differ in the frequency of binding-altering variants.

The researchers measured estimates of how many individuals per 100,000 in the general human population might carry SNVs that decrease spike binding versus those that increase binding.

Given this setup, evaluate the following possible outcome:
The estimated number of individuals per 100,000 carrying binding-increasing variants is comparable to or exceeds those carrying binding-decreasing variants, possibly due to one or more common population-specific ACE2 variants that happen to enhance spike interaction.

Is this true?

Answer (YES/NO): NO